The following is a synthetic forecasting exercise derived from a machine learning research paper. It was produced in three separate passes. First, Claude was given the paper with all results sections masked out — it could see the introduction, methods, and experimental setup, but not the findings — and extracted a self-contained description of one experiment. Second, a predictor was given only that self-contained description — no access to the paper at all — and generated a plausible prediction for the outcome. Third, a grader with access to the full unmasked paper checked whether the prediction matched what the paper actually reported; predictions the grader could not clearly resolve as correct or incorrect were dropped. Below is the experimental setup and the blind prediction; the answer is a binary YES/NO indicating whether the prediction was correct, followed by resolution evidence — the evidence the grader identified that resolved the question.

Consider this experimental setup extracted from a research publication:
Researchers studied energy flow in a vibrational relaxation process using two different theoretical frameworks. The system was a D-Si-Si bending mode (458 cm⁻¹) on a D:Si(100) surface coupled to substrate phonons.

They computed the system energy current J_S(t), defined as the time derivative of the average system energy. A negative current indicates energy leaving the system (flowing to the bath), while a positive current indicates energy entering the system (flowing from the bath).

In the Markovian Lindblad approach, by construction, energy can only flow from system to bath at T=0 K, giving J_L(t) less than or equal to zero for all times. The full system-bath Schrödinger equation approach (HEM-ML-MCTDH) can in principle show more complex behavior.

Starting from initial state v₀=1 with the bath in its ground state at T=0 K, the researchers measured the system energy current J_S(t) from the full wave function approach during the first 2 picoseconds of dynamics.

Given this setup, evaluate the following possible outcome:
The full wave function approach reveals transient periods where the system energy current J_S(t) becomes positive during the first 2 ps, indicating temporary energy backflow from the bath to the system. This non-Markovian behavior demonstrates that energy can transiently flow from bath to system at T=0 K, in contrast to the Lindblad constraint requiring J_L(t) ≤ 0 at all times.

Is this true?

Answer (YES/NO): YES